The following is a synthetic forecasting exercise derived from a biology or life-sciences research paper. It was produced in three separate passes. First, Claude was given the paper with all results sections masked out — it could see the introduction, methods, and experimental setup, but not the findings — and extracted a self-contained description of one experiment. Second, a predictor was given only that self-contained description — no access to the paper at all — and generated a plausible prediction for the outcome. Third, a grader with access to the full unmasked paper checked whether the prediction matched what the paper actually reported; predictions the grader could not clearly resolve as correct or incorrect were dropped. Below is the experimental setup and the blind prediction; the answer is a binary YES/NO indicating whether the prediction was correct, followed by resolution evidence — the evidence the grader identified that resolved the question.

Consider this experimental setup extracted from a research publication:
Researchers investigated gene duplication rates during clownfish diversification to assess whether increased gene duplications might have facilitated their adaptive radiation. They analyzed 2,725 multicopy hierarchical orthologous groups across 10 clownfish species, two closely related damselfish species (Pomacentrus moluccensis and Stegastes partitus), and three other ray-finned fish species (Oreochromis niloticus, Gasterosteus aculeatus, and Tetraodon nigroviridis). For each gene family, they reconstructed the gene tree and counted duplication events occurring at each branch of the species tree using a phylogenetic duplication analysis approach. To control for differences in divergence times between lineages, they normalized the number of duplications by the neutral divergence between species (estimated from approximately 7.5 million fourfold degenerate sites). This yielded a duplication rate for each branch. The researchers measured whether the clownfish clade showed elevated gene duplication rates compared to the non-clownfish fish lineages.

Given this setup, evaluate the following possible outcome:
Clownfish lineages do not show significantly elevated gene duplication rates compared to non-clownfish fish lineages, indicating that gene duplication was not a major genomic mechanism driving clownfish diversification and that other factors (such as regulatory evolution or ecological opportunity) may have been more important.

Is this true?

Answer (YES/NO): YES